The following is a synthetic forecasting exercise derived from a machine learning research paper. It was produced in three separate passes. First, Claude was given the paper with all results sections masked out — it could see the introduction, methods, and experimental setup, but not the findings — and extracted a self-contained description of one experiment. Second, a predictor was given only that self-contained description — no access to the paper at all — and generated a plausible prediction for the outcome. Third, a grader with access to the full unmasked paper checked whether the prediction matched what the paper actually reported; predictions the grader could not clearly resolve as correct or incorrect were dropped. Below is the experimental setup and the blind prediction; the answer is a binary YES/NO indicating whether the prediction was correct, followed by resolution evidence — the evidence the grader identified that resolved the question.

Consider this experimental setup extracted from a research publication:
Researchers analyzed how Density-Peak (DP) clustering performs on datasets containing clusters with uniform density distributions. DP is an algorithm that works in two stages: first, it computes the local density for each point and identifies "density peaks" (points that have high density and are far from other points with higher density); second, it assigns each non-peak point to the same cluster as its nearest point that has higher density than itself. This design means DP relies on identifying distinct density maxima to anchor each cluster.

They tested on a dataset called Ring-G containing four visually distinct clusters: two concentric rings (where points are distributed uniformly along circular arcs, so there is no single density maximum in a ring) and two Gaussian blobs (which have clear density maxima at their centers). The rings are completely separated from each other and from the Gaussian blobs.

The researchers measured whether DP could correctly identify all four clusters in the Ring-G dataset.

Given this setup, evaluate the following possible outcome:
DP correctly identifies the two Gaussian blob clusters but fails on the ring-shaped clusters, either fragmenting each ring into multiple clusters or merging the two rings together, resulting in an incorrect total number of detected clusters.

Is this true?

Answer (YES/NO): NO